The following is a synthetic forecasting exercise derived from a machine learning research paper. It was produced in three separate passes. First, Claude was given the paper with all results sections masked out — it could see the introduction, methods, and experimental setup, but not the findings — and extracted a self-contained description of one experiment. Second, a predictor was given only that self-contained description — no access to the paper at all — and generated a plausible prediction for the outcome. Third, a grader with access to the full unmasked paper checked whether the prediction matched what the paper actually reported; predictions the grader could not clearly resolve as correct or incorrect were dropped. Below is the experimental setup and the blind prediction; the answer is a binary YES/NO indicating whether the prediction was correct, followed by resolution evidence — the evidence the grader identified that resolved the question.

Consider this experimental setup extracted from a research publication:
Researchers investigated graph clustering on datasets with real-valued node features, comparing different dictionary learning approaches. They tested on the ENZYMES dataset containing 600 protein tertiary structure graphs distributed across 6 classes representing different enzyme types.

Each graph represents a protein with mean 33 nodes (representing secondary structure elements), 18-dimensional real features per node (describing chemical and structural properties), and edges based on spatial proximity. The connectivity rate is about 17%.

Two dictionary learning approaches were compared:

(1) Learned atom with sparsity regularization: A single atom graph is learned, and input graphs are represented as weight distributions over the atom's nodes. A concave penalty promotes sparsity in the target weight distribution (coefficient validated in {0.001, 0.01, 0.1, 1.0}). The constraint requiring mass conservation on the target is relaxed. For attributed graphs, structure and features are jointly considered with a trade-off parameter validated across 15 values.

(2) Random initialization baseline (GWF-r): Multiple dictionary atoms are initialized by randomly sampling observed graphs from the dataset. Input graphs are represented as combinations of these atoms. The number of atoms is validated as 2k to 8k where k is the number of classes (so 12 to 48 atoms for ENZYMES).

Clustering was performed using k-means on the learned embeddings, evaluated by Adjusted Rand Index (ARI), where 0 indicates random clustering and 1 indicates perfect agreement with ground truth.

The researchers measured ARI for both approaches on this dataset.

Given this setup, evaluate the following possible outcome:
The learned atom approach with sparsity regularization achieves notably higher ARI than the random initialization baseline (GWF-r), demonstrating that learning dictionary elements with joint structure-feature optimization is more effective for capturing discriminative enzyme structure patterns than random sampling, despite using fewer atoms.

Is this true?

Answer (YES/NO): NO